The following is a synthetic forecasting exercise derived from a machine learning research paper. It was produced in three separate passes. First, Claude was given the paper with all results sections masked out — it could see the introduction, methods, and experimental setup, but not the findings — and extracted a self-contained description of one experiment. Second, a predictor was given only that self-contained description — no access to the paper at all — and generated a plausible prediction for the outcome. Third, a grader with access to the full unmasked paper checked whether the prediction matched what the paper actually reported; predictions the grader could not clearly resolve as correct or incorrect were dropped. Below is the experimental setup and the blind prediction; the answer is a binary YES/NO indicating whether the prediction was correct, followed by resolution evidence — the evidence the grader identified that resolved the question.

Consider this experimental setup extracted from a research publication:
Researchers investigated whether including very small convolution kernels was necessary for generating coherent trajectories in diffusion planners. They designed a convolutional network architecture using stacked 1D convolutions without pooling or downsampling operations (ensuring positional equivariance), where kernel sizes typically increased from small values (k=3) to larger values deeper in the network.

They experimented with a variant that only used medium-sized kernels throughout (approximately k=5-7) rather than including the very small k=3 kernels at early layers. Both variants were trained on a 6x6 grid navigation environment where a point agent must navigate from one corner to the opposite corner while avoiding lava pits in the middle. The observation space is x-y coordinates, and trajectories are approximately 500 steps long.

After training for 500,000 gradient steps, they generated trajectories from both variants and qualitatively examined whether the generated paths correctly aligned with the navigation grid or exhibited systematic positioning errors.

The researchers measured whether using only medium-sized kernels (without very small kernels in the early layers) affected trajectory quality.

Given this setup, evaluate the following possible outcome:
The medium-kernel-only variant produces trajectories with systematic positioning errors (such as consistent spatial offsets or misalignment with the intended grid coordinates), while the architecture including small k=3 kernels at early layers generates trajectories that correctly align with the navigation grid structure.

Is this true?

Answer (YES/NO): YES